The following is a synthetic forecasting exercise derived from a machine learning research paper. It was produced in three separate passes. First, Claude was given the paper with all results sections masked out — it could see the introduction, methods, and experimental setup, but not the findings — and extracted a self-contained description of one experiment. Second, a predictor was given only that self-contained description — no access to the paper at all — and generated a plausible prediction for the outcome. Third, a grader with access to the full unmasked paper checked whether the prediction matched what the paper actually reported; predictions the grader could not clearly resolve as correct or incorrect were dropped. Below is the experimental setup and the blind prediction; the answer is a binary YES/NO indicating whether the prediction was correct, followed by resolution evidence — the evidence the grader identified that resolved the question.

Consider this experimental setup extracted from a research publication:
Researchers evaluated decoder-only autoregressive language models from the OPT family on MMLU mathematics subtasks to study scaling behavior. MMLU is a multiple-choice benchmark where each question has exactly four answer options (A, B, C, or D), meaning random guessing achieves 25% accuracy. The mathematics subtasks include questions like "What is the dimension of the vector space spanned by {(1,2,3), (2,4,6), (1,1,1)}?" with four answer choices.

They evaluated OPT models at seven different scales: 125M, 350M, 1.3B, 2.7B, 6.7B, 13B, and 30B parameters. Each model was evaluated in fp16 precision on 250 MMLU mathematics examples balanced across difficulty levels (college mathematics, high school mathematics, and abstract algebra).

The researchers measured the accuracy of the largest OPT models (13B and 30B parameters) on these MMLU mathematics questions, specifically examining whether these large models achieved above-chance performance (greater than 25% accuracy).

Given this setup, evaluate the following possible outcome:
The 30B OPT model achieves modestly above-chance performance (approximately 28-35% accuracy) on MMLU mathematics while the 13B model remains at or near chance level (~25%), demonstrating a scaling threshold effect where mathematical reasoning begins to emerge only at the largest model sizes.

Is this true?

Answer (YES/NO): NO